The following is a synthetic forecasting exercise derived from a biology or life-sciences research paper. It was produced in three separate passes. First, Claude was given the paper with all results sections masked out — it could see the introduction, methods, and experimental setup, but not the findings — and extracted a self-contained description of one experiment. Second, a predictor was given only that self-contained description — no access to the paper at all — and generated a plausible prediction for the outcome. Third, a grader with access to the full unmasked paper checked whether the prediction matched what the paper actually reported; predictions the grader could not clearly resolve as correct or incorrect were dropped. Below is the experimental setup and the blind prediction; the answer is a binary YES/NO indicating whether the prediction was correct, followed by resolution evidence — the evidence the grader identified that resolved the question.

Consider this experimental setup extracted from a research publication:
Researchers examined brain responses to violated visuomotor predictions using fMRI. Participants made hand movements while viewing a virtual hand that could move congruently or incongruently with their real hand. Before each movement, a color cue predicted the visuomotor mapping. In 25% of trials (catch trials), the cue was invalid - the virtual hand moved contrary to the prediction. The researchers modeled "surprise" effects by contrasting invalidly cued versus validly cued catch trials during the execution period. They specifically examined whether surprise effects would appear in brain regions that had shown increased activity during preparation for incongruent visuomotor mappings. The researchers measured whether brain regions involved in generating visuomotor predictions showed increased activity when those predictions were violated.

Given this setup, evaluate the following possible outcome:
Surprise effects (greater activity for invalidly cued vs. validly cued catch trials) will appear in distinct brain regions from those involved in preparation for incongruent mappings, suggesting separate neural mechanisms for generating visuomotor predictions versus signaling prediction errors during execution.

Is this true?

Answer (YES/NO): NO